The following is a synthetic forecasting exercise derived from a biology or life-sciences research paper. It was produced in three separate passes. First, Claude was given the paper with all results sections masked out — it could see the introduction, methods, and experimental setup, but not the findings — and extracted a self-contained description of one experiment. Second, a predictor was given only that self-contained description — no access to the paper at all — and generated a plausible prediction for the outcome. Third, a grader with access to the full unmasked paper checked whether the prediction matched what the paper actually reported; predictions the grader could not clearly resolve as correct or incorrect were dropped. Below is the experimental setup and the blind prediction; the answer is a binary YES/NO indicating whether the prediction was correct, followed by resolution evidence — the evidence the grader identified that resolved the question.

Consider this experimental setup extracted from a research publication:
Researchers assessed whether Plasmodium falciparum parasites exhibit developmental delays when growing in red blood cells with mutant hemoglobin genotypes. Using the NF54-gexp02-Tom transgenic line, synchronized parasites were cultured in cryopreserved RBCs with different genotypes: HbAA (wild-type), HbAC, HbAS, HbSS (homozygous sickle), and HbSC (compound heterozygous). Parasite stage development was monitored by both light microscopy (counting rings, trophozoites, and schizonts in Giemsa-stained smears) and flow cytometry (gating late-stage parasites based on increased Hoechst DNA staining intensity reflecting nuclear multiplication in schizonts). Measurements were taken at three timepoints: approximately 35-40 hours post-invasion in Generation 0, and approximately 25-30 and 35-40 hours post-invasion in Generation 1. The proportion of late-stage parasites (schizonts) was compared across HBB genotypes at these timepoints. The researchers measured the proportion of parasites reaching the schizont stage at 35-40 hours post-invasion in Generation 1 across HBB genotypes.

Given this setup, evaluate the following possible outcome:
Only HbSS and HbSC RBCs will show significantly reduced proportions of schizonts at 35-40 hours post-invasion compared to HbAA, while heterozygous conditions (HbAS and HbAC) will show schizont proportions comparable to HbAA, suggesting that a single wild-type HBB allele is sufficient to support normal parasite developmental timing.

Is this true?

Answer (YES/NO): NO